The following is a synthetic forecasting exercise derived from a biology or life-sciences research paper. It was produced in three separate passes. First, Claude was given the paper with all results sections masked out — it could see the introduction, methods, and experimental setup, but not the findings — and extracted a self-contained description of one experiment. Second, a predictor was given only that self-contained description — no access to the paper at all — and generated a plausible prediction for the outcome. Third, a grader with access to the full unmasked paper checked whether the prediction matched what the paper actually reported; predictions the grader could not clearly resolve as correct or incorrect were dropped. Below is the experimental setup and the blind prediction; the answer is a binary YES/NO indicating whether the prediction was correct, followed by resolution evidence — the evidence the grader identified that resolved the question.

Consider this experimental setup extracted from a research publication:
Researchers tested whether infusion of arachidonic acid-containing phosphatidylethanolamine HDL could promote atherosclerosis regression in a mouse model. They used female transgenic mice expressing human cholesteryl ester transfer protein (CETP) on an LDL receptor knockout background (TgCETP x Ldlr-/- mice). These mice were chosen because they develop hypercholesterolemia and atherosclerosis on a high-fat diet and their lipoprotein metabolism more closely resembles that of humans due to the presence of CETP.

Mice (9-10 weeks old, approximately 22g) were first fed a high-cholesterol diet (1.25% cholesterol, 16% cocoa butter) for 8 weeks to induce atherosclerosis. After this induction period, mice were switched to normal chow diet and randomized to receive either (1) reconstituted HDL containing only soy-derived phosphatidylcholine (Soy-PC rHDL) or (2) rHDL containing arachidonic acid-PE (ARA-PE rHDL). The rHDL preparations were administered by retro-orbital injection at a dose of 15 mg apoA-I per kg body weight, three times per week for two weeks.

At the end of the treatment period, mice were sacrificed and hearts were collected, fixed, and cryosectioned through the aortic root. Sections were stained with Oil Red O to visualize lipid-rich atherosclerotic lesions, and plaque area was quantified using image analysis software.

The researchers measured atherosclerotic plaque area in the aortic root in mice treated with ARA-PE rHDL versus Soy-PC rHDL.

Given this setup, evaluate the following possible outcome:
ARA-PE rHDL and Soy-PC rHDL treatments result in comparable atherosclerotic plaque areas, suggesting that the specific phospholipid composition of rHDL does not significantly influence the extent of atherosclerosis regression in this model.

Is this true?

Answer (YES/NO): NO